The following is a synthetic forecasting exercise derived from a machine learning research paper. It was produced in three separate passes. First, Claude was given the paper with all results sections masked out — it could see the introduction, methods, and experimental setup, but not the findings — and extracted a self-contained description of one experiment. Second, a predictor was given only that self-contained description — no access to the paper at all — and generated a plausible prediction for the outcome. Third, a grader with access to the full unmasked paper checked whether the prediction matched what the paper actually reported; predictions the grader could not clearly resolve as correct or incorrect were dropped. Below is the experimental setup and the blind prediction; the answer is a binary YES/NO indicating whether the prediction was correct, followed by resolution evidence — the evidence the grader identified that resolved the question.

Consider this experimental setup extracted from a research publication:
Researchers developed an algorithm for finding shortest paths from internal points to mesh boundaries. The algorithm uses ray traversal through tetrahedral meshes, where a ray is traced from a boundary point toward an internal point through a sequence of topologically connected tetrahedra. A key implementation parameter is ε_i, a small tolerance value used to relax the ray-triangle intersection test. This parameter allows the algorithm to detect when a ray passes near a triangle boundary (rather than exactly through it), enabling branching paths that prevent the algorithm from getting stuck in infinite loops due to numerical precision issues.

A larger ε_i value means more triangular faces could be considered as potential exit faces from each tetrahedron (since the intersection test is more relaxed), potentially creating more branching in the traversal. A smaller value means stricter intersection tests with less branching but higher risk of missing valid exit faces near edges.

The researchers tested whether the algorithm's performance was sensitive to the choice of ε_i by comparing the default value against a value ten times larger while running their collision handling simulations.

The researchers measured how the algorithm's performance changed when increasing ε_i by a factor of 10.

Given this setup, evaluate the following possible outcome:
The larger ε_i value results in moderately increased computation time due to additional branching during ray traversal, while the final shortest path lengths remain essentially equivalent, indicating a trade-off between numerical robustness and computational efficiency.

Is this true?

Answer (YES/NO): NO